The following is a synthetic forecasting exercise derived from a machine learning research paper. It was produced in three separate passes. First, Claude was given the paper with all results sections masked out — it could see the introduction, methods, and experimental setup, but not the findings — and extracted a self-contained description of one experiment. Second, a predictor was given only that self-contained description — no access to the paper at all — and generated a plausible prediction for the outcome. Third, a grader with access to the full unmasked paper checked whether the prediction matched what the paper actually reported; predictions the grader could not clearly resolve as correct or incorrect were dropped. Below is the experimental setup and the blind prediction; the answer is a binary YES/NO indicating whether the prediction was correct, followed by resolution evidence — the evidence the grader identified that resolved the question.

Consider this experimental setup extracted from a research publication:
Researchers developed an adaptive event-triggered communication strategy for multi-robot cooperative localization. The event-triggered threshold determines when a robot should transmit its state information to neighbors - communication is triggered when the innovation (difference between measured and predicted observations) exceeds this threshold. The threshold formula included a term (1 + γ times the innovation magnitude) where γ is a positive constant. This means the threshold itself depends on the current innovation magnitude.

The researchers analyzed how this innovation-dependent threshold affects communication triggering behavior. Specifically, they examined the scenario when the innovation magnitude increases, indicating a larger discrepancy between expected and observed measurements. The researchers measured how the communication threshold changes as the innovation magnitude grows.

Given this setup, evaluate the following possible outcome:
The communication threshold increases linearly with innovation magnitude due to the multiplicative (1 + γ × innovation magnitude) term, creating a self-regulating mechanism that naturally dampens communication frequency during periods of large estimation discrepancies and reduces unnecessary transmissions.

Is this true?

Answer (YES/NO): NO